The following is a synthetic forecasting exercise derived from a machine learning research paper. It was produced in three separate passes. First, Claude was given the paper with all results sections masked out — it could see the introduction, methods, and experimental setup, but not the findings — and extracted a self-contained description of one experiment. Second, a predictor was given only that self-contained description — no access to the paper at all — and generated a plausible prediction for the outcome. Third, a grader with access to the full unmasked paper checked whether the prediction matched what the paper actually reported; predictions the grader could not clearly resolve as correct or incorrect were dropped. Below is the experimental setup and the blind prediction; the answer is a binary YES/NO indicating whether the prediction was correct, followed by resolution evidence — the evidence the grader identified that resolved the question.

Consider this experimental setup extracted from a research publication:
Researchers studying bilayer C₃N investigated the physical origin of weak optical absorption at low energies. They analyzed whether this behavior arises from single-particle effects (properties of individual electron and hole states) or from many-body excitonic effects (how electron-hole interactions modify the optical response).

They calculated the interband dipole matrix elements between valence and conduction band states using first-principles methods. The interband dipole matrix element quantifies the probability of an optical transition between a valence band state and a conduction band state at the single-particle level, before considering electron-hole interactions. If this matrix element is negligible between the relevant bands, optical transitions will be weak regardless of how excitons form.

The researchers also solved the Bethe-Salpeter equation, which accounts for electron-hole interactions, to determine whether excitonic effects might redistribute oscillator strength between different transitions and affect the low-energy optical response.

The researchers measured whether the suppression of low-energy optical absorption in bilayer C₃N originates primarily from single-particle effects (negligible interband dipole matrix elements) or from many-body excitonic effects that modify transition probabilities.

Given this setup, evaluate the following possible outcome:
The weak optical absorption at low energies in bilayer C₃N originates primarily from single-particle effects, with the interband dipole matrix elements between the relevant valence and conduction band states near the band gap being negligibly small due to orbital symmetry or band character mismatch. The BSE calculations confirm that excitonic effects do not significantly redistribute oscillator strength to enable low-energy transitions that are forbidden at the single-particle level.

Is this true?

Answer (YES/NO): YES